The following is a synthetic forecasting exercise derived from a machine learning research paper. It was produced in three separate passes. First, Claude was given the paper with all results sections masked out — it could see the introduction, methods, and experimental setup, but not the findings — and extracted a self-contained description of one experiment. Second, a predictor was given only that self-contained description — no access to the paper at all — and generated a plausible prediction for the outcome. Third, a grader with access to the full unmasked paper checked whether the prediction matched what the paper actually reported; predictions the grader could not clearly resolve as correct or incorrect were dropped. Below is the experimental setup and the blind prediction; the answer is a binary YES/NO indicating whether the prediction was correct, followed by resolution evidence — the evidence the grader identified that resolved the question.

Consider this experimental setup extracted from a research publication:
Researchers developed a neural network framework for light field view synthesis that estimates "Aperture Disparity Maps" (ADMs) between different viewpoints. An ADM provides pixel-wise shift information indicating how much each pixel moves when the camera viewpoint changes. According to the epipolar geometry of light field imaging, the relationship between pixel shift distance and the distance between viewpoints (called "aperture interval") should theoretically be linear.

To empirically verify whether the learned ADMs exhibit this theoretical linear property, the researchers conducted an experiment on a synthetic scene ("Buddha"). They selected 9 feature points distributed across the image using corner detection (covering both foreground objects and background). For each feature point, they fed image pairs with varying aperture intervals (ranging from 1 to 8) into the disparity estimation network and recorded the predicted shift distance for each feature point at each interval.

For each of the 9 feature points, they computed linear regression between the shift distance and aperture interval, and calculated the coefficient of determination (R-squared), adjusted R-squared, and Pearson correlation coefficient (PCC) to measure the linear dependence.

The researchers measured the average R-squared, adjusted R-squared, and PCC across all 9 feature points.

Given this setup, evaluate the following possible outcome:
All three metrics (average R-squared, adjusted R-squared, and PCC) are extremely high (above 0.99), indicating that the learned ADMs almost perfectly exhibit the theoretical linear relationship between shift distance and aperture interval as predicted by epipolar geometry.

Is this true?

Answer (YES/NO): YES